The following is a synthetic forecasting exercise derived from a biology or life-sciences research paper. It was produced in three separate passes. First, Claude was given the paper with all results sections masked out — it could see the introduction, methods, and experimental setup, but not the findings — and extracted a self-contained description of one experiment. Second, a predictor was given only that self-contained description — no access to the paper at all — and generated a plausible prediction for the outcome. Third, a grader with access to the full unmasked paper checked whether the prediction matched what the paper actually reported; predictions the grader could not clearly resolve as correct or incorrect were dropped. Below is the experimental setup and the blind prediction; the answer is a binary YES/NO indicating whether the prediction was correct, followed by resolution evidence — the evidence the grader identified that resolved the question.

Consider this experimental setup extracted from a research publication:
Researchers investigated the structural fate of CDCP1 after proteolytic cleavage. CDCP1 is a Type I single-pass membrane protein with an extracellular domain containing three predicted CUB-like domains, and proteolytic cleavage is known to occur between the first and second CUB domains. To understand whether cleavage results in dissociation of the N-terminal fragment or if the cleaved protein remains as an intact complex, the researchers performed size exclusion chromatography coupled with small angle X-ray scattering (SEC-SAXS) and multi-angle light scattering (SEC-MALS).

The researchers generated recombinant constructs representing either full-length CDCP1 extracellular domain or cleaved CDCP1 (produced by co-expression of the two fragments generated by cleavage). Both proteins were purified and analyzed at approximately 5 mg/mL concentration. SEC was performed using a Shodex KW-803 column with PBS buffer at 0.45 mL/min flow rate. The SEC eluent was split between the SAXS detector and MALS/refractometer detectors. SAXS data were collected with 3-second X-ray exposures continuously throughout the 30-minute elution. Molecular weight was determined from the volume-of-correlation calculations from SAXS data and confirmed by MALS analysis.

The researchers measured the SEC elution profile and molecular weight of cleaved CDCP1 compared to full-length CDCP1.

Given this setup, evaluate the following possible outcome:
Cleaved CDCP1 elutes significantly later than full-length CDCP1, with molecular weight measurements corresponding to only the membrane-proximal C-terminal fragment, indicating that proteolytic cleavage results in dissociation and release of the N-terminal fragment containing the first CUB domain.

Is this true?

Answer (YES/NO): NO